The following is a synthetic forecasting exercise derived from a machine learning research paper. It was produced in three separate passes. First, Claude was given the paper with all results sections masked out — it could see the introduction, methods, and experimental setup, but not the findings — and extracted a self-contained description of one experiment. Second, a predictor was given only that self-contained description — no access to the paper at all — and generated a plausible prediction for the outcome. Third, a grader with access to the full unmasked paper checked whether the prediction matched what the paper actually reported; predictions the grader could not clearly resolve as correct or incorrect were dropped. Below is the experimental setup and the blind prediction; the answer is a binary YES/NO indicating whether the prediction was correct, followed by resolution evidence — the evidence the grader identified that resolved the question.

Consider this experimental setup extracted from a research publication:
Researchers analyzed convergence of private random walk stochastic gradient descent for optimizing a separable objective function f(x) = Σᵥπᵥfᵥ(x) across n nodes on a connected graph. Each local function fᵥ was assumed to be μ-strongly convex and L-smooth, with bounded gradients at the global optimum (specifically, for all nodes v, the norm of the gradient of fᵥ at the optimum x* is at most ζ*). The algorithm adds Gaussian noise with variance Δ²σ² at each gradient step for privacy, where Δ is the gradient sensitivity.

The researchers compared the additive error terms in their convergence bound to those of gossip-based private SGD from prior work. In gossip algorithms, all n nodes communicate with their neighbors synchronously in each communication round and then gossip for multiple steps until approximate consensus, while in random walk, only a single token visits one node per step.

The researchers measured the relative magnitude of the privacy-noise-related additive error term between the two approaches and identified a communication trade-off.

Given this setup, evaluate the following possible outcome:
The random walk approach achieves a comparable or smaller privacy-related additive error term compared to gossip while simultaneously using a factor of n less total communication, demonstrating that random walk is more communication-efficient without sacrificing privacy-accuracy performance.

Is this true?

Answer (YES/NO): NO